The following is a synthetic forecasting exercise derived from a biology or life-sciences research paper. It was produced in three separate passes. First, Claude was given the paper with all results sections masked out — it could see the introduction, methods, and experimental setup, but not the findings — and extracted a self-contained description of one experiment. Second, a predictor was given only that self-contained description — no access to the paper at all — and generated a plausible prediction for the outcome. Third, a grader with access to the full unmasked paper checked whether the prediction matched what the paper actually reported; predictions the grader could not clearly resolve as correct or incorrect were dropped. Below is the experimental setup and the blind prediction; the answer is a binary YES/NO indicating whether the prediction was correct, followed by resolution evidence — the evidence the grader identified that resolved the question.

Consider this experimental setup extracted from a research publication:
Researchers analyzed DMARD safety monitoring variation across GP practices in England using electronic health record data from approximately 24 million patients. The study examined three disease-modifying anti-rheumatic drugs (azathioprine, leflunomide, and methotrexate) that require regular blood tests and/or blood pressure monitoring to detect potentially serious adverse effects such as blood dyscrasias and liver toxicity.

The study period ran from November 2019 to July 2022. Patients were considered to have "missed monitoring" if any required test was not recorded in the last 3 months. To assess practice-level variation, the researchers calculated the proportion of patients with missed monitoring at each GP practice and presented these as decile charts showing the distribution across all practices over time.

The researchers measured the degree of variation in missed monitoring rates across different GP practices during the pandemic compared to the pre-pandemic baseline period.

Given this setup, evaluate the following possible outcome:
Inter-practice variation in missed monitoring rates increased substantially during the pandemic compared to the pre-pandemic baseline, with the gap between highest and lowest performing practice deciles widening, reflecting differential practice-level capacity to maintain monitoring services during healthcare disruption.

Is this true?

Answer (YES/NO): NO